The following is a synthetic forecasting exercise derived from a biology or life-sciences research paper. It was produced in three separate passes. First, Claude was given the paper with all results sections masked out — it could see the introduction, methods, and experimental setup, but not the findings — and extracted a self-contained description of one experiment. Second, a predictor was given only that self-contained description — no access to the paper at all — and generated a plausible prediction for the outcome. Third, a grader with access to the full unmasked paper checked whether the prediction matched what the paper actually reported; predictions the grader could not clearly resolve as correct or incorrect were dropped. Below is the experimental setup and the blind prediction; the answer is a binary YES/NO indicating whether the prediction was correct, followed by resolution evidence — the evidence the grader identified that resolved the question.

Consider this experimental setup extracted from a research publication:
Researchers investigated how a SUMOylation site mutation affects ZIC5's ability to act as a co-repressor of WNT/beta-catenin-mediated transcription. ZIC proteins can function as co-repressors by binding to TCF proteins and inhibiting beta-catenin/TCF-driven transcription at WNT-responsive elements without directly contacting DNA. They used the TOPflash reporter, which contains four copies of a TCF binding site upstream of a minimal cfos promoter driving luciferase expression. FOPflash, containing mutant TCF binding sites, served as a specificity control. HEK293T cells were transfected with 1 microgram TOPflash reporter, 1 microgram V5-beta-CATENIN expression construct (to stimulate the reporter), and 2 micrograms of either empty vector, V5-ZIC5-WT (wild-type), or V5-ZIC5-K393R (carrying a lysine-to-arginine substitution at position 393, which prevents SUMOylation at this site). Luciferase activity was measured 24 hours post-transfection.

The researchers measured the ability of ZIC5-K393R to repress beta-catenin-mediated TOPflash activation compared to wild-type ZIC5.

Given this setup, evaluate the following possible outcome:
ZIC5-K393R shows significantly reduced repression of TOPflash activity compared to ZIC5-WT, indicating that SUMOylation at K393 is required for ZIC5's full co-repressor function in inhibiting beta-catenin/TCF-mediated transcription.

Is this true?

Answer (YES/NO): NO